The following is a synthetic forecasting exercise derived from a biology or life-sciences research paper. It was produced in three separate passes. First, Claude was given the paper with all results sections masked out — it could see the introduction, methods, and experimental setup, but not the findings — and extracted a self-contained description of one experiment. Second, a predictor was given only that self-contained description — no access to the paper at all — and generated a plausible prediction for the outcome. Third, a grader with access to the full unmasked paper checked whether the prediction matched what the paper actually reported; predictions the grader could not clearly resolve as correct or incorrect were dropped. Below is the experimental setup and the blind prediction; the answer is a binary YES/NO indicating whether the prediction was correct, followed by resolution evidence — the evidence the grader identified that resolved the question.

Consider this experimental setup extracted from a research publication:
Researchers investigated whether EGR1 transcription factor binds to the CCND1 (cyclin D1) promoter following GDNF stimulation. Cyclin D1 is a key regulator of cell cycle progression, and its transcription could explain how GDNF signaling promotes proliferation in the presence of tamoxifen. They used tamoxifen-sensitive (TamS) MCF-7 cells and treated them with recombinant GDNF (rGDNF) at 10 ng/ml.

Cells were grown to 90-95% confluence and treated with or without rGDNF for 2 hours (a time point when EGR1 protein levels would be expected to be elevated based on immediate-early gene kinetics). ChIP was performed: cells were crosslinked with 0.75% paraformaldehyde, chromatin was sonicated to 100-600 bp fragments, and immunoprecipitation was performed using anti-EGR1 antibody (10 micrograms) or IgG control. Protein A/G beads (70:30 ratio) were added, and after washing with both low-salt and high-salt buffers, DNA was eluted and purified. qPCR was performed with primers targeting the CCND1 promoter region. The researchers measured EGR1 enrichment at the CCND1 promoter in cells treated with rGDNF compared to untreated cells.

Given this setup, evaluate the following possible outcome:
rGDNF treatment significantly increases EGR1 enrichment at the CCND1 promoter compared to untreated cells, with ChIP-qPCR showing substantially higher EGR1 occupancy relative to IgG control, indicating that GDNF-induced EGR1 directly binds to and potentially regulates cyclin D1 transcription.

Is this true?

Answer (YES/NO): YES